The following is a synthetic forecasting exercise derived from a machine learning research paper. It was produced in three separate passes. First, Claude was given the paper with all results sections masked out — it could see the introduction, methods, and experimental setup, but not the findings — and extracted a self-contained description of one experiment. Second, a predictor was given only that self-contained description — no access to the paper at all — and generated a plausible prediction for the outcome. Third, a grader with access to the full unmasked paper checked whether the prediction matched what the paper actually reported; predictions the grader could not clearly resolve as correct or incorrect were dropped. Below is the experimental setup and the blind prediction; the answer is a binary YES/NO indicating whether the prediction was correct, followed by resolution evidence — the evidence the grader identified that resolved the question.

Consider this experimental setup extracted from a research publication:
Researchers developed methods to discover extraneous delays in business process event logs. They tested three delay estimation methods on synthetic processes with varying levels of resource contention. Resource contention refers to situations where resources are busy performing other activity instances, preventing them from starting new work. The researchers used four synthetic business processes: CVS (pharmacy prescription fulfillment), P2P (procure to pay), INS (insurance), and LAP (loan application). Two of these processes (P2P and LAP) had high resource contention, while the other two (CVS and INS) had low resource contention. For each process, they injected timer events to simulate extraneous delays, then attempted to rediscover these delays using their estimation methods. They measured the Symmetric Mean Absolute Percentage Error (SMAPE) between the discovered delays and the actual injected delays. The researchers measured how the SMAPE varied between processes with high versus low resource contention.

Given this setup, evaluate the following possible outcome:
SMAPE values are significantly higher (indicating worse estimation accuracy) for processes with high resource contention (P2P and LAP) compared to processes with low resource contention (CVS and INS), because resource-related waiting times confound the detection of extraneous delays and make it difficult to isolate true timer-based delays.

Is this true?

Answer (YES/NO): YES